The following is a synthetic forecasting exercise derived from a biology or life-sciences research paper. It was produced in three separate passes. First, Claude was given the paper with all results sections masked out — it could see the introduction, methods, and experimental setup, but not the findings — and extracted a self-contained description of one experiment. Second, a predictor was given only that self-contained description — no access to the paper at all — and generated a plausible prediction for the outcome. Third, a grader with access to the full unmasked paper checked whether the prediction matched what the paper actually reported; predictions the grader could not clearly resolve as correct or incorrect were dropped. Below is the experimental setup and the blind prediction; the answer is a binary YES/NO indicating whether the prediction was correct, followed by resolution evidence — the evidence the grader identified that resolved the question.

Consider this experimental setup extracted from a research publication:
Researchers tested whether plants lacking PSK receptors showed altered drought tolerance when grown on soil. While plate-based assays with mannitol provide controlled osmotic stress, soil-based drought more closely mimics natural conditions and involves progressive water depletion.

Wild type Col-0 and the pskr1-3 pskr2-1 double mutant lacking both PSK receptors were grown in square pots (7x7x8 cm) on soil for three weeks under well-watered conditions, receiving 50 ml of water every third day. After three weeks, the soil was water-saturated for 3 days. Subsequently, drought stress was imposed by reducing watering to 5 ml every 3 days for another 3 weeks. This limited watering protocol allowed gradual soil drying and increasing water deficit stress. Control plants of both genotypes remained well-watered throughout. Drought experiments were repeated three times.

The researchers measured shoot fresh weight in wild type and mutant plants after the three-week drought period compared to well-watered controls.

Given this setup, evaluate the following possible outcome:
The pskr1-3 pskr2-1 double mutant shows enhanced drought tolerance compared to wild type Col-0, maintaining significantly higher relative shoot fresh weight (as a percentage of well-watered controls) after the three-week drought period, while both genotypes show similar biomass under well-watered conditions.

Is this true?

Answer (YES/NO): NO